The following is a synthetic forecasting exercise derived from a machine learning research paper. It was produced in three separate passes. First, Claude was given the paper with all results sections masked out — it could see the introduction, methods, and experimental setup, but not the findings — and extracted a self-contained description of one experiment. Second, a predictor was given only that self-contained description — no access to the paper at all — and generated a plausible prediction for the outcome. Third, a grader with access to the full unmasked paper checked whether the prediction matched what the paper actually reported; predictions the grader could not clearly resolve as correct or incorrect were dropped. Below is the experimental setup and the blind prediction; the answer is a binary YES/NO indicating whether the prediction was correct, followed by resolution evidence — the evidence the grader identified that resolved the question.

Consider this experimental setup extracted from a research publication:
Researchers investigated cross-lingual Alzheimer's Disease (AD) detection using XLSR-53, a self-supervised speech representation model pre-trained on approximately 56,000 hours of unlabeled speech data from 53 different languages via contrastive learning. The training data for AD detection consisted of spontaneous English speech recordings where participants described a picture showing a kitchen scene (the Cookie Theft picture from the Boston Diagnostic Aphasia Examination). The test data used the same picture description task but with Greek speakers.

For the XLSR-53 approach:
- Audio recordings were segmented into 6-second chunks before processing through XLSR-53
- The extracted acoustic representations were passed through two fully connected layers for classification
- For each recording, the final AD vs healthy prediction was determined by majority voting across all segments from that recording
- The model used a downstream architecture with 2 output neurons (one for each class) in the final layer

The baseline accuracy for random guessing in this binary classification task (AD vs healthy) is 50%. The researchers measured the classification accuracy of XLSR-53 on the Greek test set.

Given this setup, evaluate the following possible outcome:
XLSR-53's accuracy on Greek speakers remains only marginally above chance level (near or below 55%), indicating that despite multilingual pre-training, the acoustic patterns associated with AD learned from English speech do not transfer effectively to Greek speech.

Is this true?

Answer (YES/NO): YES